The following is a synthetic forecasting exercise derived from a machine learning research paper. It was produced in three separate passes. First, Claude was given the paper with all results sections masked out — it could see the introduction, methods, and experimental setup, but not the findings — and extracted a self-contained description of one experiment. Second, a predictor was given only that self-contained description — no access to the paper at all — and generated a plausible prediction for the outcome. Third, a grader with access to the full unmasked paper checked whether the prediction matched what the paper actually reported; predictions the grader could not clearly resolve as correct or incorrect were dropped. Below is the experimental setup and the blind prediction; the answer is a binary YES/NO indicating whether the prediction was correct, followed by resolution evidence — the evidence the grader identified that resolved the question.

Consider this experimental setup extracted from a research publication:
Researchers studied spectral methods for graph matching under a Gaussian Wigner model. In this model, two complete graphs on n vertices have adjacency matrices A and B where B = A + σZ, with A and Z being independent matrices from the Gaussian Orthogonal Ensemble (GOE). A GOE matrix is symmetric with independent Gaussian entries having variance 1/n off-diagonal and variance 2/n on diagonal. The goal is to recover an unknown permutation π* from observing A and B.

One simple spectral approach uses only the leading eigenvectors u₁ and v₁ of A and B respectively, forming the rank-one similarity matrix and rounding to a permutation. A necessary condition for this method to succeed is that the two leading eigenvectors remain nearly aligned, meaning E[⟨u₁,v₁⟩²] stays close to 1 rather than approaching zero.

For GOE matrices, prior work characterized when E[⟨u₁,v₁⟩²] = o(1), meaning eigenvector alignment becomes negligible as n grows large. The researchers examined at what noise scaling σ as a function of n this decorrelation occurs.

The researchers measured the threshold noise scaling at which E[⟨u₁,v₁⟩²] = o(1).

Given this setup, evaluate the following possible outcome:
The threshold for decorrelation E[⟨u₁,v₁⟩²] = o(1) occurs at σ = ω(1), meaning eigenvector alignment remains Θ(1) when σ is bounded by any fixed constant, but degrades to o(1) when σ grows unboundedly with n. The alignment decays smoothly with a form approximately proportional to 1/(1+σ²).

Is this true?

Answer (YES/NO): NO